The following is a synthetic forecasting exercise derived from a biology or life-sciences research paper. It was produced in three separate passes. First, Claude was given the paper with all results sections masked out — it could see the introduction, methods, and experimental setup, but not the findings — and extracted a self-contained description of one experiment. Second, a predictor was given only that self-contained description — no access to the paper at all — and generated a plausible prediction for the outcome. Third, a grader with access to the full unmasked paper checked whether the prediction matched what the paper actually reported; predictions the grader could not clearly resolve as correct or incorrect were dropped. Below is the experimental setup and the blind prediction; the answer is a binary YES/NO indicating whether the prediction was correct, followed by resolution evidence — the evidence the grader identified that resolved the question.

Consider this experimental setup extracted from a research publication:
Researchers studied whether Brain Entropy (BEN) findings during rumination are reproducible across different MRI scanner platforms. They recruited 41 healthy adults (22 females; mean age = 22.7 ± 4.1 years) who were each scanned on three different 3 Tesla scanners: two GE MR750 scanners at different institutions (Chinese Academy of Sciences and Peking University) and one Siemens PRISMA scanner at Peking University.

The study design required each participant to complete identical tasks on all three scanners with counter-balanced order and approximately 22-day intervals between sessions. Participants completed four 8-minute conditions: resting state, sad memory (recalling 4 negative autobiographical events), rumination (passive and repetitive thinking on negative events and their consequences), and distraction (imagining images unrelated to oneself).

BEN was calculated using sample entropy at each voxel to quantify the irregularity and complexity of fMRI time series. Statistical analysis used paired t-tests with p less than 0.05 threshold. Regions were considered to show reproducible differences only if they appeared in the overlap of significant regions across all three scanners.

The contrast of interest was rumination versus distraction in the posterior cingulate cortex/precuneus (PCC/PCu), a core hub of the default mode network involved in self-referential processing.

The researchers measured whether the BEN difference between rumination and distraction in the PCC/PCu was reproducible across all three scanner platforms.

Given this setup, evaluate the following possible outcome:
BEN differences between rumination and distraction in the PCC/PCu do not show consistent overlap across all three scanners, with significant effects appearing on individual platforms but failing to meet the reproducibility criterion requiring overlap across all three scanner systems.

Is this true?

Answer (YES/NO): NO